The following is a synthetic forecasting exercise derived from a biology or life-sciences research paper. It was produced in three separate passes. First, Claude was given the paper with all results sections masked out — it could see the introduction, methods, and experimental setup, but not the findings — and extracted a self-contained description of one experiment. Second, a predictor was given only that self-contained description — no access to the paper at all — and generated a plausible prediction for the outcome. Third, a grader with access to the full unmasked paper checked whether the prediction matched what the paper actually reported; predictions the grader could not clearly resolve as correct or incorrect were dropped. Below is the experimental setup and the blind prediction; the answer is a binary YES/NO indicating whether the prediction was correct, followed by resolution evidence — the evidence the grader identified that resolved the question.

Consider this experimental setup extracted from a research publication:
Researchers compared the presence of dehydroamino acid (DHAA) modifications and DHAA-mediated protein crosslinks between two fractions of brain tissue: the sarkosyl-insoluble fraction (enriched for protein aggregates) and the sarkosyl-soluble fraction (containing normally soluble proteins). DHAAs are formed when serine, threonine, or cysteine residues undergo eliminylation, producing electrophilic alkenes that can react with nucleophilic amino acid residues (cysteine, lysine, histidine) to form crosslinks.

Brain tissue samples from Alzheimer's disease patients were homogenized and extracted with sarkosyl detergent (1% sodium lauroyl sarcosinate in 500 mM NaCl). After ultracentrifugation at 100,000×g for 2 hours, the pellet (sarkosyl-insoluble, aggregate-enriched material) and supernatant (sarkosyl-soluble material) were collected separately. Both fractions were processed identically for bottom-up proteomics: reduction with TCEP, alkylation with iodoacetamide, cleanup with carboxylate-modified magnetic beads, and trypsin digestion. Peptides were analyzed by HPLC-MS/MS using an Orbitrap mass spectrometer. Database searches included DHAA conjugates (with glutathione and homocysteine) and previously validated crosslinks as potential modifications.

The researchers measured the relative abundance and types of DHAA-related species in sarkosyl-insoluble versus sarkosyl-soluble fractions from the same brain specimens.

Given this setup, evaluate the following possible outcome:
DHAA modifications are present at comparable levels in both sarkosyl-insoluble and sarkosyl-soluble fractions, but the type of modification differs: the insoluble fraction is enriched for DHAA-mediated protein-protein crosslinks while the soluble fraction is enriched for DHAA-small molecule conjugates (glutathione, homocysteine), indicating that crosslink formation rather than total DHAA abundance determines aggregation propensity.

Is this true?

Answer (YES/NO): NO